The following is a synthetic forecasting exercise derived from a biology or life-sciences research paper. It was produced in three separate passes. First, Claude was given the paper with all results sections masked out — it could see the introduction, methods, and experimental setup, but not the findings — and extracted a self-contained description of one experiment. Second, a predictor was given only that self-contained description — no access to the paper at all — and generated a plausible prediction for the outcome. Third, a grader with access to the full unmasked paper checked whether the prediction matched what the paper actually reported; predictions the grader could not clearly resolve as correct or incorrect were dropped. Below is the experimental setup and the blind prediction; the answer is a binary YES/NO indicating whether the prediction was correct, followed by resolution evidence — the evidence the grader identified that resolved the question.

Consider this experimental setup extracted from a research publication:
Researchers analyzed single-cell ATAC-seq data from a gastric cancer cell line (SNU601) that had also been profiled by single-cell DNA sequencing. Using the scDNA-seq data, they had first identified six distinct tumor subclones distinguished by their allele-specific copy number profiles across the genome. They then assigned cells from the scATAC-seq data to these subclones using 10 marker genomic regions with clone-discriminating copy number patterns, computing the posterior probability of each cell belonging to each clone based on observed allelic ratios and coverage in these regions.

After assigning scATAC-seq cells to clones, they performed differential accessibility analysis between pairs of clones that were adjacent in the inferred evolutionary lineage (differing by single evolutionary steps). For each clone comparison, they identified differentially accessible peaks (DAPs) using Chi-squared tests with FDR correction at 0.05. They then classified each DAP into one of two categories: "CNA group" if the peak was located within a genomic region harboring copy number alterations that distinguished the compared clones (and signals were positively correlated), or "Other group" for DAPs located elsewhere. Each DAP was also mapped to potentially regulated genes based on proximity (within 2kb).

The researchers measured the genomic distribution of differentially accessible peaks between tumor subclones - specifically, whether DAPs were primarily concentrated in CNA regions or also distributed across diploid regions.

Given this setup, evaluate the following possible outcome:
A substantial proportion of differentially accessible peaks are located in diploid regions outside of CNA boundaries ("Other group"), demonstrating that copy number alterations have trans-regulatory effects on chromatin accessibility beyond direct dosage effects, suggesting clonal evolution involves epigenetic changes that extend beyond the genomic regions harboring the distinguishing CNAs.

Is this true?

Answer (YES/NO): NO